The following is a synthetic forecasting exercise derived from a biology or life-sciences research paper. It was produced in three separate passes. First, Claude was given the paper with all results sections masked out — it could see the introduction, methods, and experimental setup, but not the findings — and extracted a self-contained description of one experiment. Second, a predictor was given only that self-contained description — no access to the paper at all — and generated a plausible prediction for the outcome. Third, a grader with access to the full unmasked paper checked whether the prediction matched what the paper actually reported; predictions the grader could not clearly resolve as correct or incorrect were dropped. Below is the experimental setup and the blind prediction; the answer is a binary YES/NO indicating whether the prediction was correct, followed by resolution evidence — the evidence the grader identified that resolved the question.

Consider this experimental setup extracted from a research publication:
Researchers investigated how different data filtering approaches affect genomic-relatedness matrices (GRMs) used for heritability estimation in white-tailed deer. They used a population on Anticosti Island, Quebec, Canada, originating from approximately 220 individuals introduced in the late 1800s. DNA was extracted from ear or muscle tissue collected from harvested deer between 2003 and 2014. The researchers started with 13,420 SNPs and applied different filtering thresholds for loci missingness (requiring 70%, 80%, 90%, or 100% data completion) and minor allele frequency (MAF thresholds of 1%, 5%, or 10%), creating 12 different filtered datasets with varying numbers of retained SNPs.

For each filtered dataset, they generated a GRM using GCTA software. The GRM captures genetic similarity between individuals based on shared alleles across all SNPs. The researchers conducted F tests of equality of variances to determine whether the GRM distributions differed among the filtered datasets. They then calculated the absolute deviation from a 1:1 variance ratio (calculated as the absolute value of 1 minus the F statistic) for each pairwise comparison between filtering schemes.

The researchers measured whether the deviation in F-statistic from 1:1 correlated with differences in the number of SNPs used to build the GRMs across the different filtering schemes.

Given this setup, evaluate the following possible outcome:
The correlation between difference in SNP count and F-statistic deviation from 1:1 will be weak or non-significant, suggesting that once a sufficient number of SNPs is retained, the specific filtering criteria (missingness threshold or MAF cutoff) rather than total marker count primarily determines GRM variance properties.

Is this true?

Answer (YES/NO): NO